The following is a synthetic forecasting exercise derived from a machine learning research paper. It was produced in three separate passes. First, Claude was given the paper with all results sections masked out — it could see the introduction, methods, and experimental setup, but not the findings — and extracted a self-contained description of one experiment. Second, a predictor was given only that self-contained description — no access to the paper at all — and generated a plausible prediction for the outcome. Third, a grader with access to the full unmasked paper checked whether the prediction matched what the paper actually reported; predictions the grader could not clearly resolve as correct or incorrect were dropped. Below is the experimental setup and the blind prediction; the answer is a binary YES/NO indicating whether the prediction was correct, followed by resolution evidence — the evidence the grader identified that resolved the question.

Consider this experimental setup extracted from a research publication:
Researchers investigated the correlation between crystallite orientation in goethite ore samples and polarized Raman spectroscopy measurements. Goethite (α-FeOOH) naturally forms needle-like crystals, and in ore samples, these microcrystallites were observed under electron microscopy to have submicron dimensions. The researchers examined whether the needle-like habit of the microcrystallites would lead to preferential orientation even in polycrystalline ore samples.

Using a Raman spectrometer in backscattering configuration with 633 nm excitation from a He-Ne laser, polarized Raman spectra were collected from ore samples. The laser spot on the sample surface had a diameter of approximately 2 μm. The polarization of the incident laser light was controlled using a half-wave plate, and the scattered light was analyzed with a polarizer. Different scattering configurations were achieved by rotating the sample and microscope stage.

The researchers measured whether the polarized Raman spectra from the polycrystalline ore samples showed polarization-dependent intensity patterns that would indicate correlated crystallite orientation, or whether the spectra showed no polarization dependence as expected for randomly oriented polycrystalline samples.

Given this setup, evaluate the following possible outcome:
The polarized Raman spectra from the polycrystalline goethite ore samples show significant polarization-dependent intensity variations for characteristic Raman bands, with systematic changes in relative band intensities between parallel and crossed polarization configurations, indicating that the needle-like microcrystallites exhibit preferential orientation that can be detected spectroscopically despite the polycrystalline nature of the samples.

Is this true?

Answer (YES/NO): YES